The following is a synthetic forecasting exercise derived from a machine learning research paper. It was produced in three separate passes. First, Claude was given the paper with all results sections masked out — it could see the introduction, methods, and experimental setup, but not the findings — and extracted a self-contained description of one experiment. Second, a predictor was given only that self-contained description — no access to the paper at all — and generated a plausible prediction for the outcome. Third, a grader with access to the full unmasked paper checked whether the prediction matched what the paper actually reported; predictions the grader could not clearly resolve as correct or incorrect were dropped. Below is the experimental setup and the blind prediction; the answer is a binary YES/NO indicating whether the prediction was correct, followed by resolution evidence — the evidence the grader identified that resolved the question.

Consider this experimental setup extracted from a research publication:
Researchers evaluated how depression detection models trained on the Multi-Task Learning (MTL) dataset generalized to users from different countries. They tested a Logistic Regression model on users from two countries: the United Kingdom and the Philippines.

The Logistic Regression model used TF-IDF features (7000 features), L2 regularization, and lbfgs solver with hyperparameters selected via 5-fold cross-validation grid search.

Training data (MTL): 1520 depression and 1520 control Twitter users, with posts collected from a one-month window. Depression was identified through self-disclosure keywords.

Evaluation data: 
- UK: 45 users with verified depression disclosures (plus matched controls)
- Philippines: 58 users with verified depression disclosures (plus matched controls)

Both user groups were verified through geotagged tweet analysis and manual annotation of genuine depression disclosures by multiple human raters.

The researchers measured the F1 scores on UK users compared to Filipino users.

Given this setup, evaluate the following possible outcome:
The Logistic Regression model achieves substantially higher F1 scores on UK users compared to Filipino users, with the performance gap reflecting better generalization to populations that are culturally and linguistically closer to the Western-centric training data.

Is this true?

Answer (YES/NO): YES